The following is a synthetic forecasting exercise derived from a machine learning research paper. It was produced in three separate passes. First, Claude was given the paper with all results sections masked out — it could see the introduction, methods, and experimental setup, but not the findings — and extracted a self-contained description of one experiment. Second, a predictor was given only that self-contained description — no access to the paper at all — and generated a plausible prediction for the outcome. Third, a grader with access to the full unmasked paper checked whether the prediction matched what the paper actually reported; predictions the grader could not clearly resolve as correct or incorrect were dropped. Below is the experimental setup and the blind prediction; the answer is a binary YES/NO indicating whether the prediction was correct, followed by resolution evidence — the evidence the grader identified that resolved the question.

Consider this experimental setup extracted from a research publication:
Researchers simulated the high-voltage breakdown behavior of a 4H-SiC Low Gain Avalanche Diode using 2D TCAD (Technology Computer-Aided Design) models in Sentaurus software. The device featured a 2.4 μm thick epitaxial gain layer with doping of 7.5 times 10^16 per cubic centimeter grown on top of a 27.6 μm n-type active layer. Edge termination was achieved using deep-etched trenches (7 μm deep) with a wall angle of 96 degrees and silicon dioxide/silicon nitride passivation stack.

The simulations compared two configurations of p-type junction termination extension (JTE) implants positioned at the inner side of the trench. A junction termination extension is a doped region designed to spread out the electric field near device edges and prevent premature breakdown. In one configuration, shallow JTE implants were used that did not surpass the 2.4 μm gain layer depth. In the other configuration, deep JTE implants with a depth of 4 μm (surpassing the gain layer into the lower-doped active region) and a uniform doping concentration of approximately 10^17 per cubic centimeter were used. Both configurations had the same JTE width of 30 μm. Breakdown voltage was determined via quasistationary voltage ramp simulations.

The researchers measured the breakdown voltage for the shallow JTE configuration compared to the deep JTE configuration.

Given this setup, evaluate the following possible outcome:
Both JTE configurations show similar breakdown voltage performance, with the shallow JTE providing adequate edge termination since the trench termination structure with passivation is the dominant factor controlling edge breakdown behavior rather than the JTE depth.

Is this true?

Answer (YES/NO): NO